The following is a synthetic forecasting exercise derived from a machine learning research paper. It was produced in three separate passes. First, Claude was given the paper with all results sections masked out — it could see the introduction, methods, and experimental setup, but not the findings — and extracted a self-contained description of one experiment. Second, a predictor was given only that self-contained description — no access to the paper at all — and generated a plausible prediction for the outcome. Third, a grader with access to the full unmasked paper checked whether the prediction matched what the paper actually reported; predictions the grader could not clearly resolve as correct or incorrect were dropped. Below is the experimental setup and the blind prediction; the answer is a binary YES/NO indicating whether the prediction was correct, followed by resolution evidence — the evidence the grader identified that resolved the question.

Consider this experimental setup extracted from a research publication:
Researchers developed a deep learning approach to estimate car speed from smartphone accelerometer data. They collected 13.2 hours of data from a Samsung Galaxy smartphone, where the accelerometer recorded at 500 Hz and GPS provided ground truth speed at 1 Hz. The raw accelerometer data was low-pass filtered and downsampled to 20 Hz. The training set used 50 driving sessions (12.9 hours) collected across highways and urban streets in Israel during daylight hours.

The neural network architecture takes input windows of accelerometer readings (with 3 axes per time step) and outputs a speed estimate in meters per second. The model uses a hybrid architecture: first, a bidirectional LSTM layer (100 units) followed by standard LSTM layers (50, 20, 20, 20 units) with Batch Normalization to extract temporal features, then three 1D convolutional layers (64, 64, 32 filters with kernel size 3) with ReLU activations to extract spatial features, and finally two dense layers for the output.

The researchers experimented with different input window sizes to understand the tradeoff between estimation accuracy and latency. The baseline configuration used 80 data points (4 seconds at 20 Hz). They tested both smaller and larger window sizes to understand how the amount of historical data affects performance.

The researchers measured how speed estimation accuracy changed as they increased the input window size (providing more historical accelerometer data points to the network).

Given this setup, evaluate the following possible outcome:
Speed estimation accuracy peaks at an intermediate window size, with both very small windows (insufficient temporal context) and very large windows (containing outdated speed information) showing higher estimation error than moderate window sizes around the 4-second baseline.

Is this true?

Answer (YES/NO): NO